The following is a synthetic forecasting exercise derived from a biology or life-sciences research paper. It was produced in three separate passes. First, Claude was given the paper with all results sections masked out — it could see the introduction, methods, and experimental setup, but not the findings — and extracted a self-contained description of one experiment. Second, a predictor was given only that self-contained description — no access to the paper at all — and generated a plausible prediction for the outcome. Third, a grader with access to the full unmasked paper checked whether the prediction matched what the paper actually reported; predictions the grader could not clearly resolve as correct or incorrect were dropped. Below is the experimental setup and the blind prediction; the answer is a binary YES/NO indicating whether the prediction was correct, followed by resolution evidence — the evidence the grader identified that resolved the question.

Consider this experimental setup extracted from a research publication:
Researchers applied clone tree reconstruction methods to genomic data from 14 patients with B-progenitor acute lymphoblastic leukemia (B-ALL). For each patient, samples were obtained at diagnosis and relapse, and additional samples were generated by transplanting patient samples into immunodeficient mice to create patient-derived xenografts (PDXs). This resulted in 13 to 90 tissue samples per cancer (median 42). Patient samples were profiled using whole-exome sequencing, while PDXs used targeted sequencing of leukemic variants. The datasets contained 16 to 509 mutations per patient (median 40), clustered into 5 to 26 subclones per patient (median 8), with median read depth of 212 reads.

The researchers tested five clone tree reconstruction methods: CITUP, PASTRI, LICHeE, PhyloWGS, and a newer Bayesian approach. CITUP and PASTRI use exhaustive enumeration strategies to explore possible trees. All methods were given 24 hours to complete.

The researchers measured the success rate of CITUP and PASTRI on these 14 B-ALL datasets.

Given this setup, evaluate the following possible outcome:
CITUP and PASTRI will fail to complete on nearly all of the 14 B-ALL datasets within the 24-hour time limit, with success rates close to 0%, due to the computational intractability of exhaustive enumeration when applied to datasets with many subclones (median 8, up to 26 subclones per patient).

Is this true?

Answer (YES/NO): YES